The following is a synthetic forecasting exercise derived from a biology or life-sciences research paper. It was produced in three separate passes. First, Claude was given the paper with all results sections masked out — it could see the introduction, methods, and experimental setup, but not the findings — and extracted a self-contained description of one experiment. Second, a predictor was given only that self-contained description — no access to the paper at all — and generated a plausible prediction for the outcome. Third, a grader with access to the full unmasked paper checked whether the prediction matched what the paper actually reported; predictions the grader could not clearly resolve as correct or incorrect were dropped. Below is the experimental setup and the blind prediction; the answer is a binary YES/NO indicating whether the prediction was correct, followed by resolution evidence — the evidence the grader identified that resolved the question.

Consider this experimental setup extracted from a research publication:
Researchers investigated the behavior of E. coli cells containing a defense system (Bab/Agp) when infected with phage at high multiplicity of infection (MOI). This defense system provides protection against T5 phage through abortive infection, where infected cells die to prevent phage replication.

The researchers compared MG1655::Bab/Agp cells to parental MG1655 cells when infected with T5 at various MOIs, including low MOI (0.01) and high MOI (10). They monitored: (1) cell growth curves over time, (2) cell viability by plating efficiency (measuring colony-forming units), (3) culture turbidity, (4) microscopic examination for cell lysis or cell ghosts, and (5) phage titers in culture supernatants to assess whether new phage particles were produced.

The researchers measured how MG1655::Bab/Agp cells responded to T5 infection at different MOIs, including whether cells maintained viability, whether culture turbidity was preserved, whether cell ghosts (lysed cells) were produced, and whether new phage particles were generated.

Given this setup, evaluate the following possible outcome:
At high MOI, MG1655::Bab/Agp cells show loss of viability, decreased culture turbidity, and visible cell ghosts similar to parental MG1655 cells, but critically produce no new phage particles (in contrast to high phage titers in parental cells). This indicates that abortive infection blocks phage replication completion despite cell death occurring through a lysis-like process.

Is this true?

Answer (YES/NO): NO